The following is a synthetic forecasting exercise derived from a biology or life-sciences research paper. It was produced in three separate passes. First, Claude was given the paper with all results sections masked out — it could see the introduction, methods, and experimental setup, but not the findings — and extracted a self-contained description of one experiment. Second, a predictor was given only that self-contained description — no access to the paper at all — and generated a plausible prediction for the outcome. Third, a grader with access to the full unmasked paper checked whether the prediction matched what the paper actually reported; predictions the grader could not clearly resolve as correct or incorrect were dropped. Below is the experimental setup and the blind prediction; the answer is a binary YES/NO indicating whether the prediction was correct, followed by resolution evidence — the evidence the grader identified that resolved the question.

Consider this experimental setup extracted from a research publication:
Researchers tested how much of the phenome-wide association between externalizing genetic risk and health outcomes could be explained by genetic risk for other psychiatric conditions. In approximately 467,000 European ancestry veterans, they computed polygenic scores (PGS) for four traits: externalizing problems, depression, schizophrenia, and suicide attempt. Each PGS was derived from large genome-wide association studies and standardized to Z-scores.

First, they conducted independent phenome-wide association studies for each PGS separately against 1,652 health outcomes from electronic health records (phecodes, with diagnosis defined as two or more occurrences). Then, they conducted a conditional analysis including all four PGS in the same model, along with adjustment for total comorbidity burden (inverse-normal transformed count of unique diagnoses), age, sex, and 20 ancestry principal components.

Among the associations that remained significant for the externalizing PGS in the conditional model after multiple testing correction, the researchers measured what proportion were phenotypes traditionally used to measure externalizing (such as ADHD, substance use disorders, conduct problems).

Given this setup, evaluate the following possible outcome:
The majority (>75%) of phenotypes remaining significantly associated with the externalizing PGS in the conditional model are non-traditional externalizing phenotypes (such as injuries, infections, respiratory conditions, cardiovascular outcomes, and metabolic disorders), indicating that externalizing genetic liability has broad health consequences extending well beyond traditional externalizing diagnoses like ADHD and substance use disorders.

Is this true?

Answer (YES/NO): YES